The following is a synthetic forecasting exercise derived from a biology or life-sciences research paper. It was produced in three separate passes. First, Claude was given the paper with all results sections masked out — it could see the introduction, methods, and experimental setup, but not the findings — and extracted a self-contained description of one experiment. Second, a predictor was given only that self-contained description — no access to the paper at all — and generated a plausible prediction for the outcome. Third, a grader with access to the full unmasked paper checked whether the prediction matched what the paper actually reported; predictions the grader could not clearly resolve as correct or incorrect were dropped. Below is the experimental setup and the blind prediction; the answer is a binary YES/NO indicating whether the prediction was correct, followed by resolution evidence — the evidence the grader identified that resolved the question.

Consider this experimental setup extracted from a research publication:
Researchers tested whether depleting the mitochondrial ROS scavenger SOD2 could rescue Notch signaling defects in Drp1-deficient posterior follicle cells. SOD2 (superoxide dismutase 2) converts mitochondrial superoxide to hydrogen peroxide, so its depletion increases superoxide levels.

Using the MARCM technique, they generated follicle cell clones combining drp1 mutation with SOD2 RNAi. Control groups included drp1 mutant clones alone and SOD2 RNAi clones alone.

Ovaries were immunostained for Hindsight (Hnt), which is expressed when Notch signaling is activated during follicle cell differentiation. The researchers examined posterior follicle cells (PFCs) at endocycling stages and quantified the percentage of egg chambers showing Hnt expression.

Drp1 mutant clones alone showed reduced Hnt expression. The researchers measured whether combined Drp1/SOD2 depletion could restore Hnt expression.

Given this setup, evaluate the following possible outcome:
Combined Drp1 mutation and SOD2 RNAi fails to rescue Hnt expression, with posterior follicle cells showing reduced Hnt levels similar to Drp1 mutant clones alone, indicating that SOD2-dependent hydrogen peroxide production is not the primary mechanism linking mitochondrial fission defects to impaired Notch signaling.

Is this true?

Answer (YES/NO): NO